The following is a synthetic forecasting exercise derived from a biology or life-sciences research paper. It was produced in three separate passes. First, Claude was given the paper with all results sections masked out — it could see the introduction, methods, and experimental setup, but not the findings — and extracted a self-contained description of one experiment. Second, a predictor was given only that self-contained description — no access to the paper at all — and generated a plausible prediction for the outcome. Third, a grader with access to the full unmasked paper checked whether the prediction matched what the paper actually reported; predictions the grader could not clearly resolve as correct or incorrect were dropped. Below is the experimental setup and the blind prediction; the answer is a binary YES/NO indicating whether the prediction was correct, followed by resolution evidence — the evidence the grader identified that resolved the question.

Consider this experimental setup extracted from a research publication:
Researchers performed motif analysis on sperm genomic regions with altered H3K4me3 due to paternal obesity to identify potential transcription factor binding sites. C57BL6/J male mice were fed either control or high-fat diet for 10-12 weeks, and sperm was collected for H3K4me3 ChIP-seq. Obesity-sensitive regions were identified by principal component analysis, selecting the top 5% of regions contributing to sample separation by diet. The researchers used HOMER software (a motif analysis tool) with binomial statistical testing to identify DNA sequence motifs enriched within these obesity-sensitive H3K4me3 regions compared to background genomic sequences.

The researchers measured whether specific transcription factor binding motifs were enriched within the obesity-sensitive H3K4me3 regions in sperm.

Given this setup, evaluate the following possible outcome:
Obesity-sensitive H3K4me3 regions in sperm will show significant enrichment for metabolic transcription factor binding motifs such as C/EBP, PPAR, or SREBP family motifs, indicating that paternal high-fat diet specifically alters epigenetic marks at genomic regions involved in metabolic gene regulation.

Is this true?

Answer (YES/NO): NO